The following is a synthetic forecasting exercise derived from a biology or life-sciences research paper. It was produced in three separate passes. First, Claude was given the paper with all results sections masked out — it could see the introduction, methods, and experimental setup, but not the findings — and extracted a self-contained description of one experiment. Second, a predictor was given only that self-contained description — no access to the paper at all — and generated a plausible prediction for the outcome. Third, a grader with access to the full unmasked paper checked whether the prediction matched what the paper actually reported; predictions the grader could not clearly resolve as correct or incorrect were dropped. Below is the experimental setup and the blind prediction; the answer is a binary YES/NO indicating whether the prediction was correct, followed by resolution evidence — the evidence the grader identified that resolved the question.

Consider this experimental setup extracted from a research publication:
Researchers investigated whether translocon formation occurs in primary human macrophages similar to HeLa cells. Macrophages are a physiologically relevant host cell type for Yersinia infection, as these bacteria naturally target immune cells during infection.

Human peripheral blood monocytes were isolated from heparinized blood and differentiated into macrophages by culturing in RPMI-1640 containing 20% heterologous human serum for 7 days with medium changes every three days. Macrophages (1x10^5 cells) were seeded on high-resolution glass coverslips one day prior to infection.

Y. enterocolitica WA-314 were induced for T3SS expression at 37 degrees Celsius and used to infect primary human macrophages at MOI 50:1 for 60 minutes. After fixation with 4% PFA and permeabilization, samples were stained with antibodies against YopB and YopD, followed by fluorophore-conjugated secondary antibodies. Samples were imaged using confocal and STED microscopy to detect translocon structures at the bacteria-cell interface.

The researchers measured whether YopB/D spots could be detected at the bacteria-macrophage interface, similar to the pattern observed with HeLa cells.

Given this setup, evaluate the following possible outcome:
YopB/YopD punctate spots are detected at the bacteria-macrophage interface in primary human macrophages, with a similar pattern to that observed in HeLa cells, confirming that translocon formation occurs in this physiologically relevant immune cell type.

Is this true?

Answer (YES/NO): YES